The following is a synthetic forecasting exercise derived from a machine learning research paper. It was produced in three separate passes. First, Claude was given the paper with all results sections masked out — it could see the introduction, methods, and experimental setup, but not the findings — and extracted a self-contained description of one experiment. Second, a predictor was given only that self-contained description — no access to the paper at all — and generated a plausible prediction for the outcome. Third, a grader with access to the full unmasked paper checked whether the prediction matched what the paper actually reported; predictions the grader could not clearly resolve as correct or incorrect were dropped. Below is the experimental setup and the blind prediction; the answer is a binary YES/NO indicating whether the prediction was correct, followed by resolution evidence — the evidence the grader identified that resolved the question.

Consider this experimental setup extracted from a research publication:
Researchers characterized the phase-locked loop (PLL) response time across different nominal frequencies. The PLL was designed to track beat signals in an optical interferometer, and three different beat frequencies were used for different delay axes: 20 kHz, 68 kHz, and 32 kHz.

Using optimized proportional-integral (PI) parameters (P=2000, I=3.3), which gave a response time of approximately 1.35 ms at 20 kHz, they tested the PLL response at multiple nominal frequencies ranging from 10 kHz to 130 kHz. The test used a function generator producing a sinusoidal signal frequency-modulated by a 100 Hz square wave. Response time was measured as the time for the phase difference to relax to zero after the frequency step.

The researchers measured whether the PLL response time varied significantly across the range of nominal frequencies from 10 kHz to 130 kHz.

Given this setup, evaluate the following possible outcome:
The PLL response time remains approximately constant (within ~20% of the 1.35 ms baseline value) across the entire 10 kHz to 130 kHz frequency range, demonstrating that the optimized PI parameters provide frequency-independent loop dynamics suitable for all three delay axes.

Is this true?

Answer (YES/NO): YES